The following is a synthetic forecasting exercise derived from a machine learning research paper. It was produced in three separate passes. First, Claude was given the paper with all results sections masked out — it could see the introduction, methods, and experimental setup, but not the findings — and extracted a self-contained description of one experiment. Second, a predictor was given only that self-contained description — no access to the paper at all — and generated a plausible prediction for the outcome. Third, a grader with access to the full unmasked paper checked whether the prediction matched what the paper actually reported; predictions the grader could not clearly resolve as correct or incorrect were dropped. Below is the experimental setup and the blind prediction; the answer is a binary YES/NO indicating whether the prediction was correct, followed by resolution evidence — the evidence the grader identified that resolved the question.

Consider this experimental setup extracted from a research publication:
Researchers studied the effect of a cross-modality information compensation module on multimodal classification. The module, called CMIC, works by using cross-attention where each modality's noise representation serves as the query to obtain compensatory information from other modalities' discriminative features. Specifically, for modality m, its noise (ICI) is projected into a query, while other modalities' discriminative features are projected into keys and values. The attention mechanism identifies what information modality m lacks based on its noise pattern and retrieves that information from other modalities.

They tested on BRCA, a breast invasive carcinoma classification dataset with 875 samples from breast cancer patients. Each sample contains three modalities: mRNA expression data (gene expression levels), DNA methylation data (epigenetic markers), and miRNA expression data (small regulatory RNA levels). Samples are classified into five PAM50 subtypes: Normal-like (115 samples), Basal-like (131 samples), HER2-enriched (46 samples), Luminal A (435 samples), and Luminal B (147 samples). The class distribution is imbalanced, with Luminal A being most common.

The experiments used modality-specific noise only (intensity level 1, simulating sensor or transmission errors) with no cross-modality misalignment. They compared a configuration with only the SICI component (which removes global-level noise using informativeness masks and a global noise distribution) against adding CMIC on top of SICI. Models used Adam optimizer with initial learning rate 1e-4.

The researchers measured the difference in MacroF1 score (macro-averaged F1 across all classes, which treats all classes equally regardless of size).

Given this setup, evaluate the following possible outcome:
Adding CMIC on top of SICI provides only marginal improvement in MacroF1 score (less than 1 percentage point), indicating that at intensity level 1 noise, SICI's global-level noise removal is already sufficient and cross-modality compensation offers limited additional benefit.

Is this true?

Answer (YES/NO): NO